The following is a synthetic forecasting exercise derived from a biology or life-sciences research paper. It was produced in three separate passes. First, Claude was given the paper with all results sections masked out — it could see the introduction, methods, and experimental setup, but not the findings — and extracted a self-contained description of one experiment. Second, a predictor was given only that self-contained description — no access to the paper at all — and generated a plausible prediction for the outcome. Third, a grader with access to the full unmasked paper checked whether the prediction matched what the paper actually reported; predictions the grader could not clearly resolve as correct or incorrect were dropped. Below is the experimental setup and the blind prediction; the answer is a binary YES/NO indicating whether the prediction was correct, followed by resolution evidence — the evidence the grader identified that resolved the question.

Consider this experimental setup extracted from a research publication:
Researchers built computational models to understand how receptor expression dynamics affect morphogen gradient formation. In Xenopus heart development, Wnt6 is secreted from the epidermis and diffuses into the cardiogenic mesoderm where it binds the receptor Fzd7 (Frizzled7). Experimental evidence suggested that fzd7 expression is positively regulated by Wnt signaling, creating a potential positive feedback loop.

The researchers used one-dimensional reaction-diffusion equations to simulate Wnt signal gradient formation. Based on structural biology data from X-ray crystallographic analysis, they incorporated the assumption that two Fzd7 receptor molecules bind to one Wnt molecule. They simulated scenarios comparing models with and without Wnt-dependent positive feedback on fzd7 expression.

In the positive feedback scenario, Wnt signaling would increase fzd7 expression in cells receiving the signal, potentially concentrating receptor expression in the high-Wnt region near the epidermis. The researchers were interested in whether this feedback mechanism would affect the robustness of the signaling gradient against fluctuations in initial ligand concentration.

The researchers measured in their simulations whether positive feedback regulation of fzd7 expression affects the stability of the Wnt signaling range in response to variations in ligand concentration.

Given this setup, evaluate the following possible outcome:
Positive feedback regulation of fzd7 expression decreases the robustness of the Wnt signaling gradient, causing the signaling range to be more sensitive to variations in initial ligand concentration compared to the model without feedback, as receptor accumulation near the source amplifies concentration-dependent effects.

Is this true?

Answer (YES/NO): NO